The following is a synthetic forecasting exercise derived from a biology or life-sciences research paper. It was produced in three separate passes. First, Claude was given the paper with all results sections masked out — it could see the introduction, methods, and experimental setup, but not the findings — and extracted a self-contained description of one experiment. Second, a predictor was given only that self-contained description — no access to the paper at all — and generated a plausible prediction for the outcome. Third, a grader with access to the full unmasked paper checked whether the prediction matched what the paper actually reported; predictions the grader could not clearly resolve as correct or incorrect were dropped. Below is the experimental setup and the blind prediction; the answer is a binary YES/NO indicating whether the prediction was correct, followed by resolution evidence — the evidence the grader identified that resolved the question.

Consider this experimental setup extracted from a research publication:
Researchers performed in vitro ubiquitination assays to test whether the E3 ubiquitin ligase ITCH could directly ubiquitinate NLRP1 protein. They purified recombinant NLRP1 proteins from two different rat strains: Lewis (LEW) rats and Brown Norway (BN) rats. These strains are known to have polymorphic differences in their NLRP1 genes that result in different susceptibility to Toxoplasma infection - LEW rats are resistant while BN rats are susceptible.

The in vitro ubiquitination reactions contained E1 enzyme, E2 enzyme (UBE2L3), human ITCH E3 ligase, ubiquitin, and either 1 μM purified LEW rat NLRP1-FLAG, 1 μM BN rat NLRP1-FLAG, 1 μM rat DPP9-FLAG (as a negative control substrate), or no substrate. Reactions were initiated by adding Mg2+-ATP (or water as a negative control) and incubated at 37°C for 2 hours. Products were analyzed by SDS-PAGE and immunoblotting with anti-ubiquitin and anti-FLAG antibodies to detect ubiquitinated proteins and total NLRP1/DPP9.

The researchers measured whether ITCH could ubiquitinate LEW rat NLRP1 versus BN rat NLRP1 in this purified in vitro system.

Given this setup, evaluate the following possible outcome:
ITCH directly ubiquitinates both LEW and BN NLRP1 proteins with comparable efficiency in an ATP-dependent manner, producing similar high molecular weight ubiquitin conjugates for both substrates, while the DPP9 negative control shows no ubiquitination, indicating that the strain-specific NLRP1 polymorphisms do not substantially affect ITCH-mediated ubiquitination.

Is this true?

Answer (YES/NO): NO